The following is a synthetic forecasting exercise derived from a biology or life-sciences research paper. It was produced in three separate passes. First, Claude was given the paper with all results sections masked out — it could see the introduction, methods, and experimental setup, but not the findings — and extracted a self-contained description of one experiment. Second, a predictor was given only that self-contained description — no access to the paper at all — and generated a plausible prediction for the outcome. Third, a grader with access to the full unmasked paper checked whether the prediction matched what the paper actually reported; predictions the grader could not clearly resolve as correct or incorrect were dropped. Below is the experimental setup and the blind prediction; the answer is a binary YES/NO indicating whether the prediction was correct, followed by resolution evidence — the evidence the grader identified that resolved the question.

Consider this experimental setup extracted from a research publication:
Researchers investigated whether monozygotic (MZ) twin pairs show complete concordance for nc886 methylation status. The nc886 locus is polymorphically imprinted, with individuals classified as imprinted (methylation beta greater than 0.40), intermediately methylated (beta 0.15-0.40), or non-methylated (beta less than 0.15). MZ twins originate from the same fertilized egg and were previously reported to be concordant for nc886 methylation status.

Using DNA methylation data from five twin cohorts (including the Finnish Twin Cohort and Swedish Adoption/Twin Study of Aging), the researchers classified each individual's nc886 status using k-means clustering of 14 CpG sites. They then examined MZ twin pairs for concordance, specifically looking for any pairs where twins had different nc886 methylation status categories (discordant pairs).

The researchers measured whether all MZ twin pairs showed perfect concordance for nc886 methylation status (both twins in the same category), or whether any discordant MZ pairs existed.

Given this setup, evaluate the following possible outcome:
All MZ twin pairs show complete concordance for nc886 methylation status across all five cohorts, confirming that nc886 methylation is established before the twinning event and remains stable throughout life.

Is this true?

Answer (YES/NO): NO